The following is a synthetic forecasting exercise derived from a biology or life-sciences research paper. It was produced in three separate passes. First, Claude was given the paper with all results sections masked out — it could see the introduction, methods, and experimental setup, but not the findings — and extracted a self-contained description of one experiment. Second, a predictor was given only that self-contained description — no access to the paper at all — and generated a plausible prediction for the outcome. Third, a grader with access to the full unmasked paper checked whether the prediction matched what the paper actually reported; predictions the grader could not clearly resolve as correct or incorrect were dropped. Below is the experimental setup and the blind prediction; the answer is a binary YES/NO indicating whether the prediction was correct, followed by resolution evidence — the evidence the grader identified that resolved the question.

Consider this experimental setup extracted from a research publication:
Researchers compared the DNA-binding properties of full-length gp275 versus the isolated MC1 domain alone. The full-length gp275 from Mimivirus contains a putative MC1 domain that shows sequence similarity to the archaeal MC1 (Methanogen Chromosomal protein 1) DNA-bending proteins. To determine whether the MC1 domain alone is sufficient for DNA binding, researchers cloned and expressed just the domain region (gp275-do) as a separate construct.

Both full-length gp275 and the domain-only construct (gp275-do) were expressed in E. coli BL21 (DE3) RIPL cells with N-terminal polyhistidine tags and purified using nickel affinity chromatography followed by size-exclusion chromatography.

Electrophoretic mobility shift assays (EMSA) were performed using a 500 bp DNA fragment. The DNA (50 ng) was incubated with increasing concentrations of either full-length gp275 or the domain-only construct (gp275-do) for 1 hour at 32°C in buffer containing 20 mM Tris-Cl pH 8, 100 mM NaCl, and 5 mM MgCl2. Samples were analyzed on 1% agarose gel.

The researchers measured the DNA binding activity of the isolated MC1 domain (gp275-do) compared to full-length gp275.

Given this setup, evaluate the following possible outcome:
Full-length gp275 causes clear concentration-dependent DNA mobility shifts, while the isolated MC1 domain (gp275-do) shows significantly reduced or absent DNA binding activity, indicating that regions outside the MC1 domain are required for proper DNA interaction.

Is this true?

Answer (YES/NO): NO